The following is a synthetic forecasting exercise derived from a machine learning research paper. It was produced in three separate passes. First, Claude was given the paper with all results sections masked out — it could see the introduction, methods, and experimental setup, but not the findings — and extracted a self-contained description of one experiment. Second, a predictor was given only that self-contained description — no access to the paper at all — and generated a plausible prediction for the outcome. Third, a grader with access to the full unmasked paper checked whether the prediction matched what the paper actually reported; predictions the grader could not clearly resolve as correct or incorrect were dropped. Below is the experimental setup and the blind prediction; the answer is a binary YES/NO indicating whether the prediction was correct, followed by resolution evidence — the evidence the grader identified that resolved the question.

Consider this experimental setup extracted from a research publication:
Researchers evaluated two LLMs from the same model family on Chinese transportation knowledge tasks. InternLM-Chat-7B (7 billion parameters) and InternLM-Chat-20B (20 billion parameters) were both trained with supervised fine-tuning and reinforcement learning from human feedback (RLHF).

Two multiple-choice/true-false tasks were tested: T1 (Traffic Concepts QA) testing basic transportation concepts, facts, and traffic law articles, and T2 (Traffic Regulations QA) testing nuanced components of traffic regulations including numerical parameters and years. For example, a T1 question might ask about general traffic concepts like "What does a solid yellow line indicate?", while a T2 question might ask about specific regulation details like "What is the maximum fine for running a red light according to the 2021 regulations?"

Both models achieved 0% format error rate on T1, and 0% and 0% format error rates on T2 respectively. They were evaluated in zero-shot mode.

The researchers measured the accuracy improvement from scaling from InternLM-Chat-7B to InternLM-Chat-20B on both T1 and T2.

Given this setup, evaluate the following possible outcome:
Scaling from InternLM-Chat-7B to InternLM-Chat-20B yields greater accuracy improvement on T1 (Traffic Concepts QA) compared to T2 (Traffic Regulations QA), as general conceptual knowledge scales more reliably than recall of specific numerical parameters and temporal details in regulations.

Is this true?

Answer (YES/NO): NO